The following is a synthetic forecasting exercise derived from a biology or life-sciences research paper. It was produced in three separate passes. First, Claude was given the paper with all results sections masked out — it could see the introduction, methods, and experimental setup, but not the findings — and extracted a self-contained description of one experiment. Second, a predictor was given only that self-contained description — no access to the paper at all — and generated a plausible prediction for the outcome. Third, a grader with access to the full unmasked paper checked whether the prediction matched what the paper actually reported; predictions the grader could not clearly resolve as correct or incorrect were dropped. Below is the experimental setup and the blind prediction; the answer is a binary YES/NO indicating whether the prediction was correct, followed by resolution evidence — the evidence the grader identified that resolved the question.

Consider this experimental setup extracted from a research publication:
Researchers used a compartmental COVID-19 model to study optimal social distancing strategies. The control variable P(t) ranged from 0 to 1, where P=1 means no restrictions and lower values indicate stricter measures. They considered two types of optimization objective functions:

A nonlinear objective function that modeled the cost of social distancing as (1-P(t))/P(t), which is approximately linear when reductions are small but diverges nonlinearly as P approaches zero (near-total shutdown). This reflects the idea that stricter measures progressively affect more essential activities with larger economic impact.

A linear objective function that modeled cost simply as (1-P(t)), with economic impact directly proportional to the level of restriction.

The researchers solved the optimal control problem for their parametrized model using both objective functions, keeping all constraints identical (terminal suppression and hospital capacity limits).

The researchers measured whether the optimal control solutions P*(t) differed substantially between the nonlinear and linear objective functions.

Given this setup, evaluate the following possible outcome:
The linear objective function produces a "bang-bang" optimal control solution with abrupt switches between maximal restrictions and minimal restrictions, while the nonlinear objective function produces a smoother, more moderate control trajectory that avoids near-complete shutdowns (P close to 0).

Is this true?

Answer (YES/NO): NO